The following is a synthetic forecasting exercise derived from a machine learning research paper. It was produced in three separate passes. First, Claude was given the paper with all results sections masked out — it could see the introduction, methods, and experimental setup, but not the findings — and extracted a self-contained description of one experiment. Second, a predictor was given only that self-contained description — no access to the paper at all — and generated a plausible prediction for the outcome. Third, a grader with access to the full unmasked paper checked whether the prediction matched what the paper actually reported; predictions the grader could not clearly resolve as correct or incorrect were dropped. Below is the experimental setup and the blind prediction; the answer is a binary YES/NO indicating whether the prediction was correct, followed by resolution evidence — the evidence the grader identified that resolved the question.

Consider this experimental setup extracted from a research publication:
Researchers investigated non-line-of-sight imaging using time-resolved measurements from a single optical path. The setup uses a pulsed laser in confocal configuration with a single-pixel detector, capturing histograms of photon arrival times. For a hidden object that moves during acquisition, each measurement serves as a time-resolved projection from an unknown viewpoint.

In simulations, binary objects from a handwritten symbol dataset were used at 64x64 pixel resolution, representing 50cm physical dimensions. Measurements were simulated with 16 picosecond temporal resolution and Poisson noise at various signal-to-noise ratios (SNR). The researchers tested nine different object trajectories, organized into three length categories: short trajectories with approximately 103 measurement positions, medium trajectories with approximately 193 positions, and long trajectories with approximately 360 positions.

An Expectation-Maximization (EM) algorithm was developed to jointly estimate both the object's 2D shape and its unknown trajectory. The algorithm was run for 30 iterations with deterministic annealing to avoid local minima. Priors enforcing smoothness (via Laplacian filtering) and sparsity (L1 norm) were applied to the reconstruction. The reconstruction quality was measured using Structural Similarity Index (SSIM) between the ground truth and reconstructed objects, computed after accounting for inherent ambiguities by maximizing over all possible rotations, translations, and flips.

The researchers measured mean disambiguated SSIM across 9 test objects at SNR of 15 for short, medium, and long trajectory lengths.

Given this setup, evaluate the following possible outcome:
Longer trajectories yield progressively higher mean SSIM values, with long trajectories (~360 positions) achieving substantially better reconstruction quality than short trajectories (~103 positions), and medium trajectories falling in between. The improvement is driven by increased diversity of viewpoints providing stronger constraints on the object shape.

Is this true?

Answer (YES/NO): NO